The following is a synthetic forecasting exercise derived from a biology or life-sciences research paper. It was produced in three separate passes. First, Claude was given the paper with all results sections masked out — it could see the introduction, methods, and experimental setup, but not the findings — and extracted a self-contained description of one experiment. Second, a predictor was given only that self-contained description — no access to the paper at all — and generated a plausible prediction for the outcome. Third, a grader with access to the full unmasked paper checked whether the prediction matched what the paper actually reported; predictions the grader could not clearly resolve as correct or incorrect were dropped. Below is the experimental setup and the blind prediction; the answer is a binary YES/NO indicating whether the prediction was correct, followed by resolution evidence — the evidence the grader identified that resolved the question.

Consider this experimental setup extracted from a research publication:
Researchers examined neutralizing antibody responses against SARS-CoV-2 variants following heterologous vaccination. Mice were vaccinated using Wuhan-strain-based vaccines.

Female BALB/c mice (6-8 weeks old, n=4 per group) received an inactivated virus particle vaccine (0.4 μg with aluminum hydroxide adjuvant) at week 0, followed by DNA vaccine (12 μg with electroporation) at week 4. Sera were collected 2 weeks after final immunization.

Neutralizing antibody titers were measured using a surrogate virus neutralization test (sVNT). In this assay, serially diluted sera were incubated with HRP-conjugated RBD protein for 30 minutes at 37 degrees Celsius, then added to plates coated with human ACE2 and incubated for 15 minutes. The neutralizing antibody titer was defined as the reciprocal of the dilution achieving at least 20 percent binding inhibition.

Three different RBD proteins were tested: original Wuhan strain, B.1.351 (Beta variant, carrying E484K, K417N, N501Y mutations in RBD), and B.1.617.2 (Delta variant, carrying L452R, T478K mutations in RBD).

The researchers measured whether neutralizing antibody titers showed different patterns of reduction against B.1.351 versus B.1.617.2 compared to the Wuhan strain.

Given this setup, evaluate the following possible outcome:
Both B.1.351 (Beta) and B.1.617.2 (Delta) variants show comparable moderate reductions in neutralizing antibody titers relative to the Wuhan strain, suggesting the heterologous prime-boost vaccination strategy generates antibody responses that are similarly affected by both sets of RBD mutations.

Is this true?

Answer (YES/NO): NO